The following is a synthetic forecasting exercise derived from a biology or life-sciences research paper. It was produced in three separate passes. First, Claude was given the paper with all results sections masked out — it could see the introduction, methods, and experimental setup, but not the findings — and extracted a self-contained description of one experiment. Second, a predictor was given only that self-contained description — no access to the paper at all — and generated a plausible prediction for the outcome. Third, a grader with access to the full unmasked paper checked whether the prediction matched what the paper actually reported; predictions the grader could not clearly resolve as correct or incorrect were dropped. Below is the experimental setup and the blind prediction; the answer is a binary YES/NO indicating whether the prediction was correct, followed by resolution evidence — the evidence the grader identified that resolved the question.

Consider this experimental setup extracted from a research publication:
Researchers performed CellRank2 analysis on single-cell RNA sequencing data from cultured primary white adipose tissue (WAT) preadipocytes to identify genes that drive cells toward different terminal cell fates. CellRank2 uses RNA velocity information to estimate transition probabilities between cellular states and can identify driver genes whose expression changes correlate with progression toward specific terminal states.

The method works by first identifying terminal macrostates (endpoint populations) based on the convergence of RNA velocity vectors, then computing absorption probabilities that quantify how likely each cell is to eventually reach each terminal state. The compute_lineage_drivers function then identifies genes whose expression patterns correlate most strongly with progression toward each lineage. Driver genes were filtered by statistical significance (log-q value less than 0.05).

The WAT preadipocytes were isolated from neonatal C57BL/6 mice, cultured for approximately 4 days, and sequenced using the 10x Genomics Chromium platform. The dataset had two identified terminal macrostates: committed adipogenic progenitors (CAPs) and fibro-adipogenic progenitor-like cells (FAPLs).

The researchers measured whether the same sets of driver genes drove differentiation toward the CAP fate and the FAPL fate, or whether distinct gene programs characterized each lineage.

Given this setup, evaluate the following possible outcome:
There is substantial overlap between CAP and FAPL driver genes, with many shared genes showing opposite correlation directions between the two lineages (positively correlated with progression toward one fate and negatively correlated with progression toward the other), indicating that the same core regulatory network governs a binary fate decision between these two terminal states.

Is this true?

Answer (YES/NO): NO